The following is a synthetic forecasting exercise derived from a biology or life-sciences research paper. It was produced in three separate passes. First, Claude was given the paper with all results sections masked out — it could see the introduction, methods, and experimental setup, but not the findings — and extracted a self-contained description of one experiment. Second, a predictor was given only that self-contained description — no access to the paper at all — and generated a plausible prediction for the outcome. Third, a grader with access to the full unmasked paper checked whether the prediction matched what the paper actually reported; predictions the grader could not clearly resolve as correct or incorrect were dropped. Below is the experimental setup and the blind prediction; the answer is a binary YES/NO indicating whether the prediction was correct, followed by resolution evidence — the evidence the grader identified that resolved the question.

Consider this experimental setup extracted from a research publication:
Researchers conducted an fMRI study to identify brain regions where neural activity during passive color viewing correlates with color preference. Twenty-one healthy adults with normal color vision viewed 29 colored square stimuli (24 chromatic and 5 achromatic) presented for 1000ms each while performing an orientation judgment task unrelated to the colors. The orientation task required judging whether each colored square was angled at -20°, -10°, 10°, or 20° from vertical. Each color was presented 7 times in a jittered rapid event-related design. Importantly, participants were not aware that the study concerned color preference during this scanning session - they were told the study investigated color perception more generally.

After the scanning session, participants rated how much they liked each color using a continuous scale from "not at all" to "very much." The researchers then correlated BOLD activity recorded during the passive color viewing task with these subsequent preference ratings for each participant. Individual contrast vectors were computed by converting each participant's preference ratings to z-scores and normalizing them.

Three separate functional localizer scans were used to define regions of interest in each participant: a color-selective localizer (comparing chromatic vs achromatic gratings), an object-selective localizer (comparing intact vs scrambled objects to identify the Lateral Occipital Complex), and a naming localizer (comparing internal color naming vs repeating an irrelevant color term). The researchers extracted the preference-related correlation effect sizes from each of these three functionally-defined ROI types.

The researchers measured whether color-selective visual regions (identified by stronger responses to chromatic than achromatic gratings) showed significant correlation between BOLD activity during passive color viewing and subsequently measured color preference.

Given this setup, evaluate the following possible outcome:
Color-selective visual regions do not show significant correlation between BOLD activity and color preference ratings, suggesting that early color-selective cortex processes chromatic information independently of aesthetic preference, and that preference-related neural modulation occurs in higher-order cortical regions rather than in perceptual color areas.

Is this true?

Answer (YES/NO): YES